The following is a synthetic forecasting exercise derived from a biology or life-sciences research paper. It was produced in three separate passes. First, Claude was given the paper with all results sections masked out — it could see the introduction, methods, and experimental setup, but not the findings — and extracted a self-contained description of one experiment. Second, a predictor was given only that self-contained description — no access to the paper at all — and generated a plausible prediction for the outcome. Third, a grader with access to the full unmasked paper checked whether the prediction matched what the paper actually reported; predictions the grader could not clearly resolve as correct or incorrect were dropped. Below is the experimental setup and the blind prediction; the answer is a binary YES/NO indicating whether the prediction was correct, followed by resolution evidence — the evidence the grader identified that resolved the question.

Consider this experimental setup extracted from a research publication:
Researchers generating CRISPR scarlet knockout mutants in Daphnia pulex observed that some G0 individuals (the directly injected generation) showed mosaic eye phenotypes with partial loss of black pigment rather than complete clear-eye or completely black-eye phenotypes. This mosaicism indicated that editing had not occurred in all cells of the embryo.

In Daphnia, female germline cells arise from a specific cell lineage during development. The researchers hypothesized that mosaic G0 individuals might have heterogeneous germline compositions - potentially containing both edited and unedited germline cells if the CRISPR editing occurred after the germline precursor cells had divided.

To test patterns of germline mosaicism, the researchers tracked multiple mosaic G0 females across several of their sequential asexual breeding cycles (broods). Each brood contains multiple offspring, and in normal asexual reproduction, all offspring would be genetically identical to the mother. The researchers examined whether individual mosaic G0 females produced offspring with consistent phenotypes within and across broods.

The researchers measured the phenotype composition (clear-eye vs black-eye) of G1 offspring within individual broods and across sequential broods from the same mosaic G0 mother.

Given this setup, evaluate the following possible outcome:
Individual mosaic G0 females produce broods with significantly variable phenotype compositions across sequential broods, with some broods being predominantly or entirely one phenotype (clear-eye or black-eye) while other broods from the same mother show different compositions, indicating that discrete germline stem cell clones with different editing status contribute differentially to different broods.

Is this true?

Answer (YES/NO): YES